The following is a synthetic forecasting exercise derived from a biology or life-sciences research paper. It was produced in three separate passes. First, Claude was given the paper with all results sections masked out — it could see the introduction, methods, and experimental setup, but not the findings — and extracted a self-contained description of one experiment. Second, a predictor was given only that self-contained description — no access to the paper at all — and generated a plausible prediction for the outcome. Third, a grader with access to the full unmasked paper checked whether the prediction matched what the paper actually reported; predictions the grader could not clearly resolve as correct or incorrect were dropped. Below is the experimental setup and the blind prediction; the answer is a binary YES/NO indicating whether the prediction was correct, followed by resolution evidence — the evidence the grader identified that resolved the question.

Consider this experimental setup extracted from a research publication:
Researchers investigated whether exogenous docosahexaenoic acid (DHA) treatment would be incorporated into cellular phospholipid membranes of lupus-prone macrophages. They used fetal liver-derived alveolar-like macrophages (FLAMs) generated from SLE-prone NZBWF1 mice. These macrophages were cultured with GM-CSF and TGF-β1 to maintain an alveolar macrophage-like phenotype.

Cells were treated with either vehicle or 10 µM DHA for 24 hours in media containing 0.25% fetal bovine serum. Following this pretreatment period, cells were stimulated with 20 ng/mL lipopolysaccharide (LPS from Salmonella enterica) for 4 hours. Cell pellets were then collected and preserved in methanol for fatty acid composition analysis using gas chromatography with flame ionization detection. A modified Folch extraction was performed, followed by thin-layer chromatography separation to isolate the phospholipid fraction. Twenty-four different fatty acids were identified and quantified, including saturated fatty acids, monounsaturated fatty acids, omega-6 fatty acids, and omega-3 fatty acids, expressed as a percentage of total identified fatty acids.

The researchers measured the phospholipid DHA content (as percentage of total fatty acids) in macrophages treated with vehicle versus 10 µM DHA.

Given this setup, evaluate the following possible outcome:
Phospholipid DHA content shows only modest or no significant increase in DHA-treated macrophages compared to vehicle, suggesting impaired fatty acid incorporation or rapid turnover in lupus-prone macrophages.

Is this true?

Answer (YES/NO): NO